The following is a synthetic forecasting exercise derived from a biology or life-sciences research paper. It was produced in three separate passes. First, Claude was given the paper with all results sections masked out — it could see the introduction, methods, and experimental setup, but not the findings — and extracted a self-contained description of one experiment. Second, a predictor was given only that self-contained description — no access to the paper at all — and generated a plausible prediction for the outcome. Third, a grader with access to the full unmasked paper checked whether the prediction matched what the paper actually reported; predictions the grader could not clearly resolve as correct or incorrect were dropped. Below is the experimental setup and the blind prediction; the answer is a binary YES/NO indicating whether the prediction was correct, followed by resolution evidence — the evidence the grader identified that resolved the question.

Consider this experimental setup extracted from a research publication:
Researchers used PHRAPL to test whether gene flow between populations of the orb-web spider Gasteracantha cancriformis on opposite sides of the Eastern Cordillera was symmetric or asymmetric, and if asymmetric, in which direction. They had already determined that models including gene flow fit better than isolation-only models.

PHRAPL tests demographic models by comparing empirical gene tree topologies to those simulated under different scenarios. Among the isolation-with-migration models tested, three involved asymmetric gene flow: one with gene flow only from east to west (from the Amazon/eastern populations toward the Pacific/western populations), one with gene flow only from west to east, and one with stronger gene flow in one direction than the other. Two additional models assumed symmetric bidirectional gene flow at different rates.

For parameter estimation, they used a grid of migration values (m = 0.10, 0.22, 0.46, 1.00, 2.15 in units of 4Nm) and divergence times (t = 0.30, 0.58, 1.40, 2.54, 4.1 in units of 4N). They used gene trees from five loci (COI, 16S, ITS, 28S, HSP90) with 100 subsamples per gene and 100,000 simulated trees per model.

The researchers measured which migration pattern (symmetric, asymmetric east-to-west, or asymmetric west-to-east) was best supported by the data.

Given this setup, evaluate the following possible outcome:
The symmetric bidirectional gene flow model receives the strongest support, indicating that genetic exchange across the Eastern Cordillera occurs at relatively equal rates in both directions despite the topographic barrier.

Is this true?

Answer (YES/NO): NO